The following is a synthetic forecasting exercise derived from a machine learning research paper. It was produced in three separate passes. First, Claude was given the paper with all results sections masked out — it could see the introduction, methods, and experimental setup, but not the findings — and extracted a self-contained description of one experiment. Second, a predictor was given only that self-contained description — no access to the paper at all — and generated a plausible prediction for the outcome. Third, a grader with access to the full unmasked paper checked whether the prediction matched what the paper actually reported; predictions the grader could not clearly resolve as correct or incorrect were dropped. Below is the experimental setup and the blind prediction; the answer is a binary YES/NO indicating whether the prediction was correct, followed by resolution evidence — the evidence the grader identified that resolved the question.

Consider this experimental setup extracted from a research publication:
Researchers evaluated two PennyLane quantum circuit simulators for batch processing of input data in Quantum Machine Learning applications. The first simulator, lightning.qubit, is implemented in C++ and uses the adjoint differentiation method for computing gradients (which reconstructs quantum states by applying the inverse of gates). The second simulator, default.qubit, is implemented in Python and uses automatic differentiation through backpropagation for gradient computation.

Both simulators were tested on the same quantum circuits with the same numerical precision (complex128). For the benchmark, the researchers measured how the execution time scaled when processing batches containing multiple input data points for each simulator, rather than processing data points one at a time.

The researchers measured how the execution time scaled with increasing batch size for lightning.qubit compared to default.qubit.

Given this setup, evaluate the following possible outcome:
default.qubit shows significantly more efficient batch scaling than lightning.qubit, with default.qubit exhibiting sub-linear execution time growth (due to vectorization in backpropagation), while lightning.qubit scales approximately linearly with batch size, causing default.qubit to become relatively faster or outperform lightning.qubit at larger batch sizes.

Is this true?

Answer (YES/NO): YES